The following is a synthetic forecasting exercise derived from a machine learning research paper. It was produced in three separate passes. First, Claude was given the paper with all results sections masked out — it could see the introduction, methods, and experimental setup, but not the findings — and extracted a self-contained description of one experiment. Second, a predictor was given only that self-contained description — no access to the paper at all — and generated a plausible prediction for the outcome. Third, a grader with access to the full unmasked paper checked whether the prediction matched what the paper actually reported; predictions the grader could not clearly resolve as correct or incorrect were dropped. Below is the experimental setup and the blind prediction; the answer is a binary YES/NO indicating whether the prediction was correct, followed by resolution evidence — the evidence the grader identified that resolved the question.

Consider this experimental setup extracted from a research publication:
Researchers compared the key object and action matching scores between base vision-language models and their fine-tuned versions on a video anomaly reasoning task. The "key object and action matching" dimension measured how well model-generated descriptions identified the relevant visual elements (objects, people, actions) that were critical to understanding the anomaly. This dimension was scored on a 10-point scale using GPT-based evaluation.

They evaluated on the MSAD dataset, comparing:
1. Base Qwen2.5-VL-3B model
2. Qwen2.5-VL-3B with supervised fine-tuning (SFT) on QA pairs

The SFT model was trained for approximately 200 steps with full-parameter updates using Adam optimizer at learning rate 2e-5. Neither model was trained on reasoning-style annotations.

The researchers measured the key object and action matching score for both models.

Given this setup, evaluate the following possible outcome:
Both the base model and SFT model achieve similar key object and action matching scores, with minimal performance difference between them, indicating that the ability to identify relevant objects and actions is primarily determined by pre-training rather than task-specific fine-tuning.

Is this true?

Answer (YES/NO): NO